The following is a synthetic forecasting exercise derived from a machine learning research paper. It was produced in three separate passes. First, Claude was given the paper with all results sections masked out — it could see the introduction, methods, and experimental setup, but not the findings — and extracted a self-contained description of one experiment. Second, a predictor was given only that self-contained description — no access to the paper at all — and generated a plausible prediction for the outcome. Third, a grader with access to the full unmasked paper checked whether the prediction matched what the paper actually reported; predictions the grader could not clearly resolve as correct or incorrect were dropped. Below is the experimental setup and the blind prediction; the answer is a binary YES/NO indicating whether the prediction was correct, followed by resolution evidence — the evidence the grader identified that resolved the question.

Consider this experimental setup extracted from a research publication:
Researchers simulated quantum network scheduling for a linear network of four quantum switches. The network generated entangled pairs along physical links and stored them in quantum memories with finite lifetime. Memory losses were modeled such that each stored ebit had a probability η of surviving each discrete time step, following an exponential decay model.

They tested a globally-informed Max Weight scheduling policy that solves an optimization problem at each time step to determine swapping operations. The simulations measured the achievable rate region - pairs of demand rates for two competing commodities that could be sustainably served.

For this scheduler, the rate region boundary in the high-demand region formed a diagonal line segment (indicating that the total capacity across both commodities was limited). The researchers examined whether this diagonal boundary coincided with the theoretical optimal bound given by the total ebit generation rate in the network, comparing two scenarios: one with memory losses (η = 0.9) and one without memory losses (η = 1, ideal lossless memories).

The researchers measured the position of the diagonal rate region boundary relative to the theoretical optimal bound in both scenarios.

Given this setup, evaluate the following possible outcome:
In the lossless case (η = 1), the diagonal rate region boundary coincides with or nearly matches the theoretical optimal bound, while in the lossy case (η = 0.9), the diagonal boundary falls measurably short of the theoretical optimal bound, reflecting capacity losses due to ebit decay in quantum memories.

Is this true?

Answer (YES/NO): YES